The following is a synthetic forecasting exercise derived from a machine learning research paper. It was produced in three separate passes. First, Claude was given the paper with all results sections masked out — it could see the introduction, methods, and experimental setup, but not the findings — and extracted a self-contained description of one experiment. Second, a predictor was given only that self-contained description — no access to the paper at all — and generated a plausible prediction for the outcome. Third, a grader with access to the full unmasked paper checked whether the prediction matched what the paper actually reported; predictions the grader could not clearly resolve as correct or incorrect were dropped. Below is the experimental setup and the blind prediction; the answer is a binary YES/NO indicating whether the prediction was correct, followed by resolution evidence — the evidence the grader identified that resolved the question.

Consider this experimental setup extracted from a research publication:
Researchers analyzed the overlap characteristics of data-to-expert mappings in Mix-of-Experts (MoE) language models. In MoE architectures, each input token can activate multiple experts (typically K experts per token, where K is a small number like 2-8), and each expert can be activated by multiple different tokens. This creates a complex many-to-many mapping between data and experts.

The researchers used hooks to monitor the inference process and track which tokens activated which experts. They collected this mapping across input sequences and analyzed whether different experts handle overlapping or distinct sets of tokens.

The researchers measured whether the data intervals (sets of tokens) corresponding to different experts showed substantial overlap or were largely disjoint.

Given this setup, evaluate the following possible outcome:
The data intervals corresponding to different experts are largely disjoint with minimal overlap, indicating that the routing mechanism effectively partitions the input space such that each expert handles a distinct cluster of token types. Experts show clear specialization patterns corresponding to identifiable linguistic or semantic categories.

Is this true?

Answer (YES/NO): NO